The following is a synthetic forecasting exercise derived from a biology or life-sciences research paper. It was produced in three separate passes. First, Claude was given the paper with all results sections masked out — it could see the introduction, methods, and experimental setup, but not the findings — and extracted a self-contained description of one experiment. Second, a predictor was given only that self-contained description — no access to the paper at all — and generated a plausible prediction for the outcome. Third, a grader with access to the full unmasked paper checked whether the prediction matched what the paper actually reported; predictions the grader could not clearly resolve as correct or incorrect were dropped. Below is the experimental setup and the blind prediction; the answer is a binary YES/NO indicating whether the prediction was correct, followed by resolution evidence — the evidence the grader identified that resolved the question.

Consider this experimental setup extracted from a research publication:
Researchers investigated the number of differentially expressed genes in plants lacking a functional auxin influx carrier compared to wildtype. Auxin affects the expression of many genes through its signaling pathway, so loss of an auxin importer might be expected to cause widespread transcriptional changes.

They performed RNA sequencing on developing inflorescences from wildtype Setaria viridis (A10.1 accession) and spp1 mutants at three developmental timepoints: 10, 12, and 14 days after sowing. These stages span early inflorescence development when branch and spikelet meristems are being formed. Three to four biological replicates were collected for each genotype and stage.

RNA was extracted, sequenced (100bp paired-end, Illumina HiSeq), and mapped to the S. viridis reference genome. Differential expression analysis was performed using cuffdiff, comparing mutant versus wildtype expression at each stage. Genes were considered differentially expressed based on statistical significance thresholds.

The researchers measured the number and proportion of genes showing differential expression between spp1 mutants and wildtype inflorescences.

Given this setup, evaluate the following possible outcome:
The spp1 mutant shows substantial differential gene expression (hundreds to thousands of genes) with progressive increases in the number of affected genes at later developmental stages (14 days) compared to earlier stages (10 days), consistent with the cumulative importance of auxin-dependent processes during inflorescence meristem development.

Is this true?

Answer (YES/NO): NO